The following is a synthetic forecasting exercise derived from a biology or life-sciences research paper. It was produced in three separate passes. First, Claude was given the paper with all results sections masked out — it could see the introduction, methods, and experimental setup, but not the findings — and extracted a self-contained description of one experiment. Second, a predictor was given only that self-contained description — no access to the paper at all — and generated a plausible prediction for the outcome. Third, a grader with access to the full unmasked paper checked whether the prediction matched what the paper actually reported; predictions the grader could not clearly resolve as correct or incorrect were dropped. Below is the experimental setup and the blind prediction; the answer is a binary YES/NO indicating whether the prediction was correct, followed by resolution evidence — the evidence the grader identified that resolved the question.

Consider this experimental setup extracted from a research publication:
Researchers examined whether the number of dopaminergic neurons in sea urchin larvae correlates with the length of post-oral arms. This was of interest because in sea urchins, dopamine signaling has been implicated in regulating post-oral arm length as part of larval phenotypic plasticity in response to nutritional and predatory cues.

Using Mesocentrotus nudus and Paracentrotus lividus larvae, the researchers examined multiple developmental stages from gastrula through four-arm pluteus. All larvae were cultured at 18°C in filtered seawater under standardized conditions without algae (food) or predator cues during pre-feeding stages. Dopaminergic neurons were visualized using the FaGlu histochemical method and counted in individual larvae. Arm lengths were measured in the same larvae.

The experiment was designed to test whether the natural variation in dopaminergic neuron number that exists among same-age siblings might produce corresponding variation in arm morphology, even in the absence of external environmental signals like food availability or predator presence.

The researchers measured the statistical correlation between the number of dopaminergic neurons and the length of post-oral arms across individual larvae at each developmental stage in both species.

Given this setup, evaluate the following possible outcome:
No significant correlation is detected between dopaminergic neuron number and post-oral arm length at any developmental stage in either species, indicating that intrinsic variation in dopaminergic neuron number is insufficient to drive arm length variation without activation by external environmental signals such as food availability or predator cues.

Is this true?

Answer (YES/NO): YES